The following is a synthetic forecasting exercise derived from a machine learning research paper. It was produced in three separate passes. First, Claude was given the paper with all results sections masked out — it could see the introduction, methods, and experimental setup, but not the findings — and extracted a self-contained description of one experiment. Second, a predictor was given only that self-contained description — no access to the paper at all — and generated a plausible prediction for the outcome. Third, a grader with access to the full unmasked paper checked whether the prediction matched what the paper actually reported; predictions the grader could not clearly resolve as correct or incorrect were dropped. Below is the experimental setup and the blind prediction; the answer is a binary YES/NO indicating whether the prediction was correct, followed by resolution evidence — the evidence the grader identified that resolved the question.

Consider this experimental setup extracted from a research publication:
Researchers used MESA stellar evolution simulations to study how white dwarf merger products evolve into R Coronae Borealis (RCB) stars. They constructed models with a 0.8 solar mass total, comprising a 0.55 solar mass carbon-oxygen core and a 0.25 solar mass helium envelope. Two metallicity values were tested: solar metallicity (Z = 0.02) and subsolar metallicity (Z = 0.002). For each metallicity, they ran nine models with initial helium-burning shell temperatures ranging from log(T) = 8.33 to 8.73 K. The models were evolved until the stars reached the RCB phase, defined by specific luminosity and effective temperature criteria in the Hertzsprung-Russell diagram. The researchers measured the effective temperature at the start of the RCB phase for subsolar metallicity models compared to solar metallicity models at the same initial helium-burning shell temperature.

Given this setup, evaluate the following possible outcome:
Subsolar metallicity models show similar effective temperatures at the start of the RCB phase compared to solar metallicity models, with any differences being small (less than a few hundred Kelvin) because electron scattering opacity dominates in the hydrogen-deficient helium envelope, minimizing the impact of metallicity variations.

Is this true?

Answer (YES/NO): NO